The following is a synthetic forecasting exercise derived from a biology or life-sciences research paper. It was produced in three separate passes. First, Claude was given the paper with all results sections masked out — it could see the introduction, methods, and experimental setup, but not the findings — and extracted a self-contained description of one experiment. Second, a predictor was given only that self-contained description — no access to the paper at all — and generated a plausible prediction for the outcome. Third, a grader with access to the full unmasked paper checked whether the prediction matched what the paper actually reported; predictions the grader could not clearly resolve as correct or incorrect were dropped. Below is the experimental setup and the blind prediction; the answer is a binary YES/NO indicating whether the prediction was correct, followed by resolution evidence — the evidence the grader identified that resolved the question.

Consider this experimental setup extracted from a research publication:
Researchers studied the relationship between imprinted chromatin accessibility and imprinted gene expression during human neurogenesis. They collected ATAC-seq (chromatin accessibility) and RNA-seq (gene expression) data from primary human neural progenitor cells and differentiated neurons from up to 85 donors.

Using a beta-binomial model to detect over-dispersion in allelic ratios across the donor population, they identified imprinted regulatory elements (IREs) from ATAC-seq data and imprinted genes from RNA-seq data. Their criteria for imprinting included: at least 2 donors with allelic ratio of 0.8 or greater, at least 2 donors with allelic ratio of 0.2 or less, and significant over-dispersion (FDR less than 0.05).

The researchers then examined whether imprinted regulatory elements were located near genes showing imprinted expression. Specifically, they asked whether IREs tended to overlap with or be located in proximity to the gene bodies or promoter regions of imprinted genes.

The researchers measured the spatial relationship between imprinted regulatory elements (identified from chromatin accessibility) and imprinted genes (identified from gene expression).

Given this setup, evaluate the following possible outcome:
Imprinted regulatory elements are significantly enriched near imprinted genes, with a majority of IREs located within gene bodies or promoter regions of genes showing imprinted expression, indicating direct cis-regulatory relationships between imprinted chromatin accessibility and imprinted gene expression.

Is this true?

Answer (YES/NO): NO